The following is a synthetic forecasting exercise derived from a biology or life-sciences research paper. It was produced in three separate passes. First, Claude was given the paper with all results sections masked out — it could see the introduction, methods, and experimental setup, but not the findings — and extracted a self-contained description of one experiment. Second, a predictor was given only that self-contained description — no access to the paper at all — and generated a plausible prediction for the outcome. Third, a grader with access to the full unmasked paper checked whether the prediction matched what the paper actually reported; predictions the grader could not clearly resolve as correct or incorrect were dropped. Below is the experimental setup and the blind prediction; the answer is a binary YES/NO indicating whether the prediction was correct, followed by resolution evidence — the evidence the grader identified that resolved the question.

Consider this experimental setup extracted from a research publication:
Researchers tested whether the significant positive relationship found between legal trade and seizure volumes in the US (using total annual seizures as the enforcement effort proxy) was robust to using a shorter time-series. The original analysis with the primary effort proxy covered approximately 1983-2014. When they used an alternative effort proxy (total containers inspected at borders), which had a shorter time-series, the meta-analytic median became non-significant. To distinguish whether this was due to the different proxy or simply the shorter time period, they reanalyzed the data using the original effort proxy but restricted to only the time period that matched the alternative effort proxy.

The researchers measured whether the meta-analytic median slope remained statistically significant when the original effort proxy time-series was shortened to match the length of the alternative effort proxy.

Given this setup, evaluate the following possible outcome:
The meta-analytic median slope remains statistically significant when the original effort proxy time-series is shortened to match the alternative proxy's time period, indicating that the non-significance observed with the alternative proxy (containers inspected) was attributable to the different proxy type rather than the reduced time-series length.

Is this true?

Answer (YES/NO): NO